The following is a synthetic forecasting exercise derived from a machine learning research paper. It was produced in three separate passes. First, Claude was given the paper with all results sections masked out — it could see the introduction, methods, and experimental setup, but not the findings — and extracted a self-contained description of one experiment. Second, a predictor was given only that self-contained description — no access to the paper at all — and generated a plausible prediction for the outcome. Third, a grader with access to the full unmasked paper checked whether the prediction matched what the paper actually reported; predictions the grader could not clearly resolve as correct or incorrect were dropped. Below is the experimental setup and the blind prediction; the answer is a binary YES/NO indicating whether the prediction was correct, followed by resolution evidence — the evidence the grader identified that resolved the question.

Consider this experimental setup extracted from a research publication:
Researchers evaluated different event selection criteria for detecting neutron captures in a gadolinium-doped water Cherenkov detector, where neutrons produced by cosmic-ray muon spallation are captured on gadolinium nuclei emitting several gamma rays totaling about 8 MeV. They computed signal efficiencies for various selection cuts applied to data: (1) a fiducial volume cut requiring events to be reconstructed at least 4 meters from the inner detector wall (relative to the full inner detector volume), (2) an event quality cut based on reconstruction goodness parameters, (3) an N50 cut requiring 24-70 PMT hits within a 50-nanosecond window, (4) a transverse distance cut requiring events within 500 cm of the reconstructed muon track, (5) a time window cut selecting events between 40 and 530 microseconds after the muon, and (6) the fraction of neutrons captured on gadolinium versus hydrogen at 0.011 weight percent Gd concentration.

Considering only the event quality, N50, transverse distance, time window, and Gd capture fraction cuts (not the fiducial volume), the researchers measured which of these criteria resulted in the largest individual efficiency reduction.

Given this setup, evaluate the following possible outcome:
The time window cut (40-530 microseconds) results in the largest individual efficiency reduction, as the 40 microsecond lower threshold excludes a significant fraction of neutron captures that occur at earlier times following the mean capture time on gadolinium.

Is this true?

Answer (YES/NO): NO